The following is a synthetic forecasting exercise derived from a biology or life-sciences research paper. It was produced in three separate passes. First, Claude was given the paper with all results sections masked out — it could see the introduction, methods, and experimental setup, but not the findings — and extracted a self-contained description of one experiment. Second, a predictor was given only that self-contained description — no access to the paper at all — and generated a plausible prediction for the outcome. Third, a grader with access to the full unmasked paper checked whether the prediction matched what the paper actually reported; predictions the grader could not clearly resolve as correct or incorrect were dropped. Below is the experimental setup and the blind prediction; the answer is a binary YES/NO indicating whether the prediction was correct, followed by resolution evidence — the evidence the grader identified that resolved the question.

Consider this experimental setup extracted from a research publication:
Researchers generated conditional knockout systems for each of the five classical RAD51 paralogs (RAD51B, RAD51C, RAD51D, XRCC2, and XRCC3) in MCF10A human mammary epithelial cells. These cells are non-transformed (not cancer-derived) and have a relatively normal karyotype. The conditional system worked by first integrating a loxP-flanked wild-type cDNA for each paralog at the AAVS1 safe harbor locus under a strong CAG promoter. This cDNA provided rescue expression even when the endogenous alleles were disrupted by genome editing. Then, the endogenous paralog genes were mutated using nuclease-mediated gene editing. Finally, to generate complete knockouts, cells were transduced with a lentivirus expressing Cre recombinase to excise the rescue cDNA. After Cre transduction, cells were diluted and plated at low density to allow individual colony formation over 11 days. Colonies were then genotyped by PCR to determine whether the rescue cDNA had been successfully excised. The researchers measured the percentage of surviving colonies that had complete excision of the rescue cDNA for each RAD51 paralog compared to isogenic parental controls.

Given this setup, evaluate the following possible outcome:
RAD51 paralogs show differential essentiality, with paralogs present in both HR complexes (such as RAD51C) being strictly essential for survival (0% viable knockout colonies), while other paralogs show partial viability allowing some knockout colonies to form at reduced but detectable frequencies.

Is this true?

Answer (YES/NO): NO